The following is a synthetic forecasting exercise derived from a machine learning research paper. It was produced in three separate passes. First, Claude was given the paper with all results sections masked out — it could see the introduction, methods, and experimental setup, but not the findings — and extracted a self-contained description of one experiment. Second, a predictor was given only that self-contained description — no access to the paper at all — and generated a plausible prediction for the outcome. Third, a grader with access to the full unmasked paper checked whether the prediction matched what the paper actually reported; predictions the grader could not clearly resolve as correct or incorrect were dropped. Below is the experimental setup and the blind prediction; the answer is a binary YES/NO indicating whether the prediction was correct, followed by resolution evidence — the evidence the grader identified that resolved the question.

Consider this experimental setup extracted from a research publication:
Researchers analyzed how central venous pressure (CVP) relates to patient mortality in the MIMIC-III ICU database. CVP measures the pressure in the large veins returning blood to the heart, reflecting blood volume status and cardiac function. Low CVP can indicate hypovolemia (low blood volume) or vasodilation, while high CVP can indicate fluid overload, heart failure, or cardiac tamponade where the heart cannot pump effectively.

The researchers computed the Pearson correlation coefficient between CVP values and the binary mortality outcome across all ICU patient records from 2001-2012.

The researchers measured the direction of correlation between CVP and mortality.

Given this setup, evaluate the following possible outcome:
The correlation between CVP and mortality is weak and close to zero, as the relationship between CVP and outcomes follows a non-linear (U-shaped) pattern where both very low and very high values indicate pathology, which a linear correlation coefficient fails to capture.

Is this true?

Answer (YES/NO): NO